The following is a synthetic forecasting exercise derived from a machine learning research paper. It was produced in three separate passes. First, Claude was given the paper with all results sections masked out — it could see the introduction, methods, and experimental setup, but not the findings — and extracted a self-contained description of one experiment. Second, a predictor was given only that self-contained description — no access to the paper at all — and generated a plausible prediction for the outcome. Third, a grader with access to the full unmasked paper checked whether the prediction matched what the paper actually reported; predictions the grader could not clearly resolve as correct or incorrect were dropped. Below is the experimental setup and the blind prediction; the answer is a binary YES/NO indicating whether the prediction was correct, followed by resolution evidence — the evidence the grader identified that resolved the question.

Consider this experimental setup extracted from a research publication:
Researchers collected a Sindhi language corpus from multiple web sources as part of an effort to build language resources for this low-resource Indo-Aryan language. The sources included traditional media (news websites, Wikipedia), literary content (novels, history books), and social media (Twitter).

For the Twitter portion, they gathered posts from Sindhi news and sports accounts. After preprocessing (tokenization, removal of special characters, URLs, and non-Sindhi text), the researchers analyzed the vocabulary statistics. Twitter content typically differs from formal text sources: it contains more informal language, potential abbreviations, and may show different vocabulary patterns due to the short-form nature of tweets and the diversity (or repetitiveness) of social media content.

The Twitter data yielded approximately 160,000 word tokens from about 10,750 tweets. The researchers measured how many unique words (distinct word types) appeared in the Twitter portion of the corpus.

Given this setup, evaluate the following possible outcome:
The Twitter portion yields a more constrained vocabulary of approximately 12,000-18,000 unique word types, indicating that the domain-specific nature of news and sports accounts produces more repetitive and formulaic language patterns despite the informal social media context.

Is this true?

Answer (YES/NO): NO